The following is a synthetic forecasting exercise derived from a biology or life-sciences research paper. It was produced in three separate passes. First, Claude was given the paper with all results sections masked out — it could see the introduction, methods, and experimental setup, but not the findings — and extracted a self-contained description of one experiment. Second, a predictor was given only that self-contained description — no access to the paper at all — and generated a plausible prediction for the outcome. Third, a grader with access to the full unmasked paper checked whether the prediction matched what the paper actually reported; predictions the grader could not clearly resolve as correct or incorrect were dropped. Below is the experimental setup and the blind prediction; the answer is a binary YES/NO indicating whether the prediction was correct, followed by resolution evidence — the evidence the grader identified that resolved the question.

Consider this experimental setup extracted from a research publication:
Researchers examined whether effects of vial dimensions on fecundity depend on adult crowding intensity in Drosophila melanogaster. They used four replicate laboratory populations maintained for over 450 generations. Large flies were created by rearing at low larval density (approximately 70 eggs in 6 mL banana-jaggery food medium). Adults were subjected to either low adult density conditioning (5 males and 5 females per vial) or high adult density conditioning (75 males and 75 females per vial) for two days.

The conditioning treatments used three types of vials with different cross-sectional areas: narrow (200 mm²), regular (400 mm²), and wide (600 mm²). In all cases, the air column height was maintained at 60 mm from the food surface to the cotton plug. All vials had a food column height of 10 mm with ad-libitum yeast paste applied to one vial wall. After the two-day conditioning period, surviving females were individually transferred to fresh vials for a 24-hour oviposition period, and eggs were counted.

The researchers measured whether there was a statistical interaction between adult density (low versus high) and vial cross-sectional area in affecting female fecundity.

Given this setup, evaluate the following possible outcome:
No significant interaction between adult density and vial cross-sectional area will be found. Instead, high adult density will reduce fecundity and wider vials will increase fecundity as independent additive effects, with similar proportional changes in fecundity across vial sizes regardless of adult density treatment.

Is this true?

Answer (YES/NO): NO